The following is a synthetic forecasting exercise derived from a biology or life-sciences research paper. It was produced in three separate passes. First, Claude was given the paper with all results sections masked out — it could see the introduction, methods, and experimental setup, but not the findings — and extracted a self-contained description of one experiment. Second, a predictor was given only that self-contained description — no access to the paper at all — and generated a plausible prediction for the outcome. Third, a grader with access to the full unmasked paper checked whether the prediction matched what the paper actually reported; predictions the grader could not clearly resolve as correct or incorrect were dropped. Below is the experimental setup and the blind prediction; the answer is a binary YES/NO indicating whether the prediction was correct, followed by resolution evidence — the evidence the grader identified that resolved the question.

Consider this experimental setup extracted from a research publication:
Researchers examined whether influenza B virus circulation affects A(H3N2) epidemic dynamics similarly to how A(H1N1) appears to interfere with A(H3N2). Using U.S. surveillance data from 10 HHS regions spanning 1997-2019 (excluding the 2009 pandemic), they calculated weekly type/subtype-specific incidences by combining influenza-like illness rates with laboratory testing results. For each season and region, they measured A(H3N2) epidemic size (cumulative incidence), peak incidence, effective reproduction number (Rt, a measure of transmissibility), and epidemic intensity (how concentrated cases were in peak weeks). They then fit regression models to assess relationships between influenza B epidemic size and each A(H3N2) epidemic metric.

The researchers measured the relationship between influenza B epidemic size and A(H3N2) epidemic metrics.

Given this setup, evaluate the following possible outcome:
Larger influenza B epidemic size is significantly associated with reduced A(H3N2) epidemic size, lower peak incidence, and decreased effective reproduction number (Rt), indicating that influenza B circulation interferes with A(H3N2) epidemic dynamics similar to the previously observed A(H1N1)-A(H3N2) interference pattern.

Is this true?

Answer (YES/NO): NO